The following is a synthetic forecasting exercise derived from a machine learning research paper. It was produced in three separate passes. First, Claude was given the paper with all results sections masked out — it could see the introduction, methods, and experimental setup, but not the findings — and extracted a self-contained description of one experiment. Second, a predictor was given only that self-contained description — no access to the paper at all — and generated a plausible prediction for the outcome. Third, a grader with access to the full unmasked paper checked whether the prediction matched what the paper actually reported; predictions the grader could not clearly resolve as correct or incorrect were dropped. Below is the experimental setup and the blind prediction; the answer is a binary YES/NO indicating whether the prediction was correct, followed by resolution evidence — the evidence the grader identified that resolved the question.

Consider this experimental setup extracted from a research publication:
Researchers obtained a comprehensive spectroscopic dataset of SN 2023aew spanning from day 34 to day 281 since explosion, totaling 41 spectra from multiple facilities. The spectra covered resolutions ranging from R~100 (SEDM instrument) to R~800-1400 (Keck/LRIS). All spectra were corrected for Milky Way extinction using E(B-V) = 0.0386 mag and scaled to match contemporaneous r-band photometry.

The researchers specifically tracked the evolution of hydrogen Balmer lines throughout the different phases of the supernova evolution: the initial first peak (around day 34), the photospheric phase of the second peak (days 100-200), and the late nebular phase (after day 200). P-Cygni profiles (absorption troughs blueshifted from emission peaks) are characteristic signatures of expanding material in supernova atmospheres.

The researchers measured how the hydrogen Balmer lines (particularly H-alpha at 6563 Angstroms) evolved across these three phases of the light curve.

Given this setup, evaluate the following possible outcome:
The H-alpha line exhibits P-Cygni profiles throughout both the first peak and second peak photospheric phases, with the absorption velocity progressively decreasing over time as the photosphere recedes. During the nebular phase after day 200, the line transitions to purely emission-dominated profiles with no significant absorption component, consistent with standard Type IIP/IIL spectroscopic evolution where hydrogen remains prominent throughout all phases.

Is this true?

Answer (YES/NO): NO